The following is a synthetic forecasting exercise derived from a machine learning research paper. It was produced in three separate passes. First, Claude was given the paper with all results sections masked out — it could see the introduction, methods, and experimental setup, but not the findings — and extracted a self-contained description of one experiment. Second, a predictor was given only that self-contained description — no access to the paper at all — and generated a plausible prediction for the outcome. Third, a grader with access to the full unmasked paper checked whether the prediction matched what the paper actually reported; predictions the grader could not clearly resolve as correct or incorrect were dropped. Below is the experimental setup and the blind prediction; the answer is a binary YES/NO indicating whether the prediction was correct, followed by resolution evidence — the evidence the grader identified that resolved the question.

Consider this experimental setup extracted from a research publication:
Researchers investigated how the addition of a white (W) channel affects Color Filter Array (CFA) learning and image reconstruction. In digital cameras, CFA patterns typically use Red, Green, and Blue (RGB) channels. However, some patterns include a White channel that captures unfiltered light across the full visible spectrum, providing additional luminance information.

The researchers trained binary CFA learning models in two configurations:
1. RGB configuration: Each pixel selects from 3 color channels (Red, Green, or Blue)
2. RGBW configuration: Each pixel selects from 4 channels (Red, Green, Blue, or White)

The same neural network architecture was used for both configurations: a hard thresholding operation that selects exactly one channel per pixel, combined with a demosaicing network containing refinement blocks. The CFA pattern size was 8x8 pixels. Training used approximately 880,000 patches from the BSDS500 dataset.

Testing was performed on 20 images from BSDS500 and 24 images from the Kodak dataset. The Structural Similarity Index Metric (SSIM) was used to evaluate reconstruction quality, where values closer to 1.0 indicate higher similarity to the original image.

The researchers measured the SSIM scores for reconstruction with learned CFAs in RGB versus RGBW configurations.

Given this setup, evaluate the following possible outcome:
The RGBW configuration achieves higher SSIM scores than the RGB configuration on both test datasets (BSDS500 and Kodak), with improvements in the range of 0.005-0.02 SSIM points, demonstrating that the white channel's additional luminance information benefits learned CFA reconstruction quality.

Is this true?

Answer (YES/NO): NO